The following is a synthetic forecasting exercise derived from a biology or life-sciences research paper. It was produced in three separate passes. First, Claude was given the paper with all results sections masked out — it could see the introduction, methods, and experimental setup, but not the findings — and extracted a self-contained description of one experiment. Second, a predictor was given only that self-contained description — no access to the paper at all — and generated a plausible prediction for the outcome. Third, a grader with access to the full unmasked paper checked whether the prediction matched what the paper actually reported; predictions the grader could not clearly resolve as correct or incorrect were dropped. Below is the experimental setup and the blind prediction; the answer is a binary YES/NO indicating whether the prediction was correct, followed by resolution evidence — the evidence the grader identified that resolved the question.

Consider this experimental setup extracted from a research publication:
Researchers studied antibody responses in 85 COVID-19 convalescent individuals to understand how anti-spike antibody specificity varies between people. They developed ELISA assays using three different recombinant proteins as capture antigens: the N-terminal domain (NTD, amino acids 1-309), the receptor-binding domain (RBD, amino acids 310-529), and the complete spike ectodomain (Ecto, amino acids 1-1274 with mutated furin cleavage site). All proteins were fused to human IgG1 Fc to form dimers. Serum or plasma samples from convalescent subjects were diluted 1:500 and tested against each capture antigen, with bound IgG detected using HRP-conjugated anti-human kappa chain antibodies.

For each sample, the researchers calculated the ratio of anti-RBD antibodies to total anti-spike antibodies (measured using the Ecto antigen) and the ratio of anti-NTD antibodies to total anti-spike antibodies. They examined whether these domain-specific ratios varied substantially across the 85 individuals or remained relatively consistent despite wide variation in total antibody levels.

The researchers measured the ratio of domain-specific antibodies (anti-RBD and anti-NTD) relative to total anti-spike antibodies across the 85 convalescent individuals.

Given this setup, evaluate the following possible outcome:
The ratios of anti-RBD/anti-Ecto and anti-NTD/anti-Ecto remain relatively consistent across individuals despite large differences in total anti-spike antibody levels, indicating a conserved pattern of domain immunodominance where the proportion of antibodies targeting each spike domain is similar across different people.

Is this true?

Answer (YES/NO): YES